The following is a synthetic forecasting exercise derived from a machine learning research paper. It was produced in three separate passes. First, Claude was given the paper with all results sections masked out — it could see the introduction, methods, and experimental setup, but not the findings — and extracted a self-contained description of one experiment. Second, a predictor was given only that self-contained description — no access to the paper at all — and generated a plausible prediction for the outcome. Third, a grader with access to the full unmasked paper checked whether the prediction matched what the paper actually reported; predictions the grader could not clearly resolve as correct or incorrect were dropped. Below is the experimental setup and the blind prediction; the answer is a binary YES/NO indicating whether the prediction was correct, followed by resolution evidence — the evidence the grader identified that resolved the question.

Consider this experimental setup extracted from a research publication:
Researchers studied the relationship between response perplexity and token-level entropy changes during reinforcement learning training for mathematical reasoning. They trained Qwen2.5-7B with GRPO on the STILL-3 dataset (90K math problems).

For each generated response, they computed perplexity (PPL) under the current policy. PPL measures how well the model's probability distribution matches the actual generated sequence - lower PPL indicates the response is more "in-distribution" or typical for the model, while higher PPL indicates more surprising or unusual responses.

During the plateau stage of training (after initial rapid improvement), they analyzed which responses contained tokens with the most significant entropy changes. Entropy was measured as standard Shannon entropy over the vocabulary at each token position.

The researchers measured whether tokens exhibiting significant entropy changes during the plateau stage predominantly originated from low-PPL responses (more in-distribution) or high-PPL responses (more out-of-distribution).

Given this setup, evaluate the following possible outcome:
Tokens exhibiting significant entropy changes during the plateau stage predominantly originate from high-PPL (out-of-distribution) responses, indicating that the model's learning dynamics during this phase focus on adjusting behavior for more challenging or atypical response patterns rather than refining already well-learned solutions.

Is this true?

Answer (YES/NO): NO